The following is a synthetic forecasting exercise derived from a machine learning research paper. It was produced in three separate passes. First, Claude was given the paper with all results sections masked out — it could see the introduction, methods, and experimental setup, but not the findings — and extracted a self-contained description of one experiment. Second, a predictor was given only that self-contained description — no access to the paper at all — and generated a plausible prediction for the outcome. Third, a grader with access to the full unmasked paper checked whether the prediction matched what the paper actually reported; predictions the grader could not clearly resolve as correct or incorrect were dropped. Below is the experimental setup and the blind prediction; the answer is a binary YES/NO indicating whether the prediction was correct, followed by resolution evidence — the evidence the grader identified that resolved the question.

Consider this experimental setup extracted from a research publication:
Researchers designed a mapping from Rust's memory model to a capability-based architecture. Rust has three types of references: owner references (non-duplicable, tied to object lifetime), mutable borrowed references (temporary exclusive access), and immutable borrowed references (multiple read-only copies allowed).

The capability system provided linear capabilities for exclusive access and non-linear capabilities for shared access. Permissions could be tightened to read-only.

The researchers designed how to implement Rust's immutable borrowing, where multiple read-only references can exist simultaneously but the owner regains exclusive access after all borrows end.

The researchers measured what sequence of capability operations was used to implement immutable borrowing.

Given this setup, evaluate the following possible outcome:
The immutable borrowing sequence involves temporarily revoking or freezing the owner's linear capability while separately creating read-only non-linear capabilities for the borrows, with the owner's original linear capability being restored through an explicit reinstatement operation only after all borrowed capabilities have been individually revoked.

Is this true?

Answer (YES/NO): NO